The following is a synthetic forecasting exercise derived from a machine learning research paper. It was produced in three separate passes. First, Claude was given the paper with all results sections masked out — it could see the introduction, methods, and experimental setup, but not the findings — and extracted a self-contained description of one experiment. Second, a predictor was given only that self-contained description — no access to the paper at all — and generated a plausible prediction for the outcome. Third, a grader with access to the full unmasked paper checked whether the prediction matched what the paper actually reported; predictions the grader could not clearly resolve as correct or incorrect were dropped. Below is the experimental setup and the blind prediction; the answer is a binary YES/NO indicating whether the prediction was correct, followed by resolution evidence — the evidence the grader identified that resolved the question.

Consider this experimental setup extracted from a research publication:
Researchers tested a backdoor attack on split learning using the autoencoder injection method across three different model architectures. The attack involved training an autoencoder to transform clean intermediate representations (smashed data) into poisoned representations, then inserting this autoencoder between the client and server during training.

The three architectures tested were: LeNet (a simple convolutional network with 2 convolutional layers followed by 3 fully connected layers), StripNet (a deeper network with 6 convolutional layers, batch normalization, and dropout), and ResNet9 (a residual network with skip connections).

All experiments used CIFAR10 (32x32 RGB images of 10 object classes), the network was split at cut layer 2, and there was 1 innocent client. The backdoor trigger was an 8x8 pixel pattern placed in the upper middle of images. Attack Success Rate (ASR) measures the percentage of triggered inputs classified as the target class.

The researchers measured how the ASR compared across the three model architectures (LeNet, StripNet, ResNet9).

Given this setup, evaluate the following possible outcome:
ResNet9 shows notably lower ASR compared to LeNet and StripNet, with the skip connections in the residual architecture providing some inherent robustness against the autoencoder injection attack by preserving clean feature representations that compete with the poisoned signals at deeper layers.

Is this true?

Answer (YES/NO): NO